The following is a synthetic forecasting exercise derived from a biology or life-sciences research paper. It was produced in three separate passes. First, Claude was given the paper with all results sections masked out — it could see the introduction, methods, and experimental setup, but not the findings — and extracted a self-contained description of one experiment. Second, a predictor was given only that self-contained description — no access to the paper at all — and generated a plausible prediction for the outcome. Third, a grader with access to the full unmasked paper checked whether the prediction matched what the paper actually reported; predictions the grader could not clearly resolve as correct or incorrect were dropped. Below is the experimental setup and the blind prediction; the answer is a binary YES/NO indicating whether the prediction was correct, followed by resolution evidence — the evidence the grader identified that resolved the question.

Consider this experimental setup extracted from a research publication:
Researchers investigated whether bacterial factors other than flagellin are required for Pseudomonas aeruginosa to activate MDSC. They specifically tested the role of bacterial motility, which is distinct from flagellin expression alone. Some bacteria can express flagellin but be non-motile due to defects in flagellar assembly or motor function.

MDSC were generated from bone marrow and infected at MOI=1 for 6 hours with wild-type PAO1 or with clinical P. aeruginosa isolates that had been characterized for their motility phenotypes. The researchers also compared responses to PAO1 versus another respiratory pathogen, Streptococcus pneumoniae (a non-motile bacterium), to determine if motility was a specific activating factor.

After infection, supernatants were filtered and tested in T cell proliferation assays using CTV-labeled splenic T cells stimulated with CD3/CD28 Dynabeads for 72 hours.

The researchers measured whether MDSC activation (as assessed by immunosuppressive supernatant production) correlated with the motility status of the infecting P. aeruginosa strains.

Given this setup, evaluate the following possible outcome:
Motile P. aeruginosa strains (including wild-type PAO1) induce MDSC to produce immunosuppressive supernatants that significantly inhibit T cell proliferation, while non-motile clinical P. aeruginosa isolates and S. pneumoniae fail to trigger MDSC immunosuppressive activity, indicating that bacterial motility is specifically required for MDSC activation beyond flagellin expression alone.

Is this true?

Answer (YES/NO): NO